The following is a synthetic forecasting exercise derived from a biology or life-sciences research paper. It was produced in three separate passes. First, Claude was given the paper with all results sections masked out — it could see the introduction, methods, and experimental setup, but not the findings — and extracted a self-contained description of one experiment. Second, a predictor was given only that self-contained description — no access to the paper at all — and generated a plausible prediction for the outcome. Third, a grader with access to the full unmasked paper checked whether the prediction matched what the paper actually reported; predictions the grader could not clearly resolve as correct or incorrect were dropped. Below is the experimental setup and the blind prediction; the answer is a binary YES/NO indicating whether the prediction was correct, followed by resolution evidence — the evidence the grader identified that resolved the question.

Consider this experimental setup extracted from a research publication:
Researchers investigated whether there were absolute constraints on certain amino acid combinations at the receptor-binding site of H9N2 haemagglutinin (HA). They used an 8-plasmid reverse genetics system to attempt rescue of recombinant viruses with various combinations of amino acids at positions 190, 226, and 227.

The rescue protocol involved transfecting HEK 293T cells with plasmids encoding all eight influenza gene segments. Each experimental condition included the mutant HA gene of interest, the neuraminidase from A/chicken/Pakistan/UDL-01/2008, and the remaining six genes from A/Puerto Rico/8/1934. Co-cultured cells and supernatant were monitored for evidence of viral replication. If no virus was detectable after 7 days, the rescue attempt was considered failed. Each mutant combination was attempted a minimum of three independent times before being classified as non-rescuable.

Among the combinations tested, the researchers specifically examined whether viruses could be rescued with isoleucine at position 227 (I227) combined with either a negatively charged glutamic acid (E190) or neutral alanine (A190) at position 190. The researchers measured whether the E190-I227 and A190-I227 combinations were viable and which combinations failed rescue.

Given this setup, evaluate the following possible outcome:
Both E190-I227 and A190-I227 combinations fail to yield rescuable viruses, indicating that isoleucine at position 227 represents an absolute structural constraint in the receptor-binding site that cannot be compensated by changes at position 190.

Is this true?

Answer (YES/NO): NO